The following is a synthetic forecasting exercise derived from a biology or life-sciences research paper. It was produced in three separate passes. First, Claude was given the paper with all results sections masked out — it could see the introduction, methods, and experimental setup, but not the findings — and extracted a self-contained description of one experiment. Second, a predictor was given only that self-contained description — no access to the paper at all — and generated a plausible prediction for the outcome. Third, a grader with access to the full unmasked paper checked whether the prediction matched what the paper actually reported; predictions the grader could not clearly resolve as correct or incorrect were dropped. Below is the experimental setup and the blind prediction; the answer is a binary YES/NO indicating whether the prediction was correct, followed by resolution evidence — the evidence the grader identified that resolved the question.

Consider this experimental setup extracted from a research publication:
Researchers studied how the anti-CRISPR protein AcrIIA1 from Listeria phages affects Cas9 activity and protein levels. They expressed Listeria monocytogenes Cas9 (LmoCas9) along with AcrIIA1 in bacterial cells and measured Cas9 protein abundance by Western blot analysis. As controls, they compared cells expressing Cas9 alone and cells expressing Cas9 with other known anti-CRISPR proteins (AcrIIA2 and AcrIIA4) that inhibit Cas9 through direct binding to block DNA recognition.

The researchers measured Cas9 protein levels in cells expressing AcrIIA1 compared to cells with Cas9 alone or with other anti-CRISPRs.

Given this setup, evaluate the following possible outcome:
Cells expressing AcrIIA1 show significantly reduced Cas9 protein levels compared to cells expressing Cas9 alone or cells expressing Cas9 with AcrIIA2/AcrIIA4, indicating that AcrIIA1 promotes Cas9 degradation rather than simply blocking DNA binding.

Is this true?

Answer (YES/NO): YES